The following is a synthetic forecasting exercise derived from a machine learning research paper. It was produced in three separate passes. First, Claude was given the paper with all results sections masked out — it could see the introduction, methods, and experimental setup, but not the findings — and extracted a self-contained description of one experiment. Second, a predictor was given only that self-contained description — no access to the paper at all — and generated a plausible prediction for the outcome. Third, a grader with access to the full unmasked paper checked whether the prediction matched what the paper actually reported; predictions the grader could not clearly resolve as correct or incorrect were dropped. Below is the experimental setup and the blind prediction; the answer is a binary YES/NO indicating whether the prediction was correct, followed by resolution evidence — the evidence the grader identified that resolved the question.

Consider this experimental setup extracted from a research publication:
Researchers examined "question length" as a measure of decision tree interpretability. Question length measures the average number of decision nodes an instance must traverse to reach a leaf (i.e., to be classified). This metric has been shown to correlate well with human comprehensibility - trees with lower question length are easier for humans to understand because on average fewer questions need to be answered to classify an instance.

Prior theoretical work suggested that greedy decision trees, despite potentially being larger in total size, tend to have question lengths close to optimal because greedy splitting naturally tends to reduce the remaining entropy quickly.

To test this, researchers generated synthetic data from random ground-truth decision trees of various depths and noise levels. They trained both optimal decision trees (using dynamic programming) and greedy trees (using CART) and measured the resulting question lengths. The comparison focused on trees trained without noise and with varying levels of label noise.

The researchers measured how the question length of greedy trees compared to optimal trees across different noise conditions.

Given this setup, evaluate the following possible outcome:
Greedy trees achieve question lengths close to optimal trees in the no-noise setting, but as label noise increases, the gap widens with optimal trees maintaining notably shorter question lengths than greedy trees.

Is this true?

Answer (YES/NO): YES